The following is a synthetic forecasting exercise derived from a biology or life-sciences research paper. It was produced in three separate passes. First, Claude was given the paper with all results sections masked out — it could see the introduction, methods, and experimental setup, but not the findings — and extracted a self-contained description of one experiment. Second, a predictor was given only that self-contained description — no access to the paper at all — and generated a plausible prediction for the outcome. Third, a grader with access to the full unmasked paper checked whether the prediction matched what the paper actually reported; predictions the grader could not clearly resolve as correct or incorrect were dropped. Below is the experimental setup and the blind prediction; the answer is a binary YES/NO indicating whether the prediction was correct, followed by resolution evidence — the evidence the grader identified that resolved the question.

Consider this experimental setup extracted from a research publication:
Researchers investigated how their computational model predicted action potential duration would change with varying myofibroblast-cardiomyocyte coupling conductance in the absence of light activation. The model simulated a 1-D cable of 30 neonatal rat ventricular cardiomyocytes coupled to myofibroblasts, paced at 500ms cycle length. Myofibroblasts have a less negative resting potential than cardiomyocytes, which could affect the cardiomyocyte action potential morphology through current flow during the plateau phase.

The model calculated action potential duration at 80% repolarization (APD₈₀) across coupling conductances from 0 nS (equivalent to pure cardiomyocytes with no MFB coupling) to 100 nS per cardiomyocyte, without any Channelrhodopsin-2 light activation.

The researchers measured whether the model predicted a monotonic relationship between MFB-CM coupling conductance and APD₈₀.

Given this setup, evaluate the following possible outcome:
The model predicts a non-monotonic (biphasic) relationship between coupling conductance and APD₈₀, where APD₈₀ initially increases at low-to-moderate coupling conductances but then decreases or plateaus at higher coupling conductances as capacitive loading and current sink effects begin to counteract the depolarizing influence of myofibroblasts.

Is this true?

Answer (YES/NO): NO